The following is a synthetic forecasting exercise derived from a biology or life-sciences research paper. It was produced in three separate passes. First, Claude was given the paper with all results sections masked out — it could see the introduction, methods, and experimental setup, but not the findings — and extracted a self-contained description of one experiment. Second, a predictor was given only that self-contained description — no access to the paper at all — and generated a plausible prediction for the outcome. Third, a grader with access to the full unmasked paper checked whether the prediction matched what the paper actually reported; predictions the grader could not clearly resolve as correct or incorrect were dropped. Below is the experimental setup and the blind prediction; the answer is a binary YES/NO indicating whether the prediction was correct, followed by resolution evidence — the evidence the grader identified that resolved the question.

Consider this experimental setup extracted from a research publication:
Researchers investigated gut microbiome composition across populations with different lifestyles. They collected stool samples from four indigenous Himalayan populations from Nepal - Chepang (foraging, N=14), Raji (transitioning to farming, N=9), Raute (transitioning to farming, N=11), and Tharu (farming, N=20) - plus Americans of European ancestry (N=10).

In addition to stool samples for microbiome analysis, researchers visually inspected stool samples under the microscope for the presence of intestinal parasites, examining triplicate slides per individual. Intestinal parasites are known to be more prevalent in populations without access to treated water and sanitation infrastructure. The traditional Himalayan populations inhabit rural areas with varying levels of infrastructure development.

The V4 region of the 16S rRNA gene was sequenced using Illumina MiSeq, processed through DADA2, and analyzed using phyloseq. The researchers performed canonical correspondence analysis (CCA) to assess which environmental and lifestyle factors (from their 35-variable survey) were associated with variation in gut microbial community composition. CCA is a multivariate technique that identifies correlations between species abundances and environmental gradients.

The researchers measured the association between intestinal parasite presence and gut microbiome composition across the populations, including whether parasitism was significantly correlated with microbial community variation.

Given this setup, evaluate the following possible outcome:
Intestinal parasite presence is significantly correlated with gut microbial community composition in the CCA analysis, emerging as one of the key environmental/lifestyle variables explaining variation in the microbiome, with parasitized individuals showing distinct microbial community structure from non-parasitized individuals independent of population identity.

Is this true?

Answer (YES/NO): NO